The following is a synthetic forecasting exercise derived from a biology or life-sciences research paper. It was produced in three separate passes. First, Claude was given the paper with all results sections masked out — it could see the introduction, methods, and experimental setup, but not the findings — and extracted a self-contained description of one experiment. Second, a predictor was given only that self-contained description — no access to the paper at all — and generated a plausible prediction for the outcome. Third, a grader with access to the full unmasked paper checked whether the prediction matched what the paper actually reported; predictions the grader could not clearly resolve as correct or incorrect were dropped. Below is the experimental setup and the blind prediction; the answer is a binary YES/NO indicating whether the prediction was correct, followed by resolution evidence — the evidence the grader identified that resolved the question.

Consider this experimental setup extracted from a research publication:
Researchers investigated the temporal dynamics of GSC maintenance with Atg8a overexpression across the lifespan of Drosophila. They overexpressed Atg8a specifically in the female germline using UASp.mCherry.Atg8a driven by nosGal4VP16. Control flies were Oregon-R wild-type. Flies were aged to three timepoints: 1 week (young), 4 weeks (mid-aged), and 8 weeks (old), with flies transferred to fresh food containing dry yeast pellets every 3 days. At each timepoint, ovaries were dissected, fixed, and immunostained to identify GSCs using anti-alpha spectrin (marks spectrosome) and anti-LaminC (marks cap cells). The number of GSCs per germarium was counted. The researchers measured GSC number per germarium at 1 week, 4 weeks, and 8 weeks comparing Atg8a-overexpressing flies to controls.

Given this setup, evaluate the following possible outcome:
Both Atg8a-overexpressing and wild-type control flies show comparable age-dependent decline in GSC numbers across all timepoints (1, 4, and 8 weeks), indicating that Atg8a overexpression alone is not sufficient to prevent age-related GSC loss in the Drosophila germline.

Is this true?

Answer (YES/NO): NO